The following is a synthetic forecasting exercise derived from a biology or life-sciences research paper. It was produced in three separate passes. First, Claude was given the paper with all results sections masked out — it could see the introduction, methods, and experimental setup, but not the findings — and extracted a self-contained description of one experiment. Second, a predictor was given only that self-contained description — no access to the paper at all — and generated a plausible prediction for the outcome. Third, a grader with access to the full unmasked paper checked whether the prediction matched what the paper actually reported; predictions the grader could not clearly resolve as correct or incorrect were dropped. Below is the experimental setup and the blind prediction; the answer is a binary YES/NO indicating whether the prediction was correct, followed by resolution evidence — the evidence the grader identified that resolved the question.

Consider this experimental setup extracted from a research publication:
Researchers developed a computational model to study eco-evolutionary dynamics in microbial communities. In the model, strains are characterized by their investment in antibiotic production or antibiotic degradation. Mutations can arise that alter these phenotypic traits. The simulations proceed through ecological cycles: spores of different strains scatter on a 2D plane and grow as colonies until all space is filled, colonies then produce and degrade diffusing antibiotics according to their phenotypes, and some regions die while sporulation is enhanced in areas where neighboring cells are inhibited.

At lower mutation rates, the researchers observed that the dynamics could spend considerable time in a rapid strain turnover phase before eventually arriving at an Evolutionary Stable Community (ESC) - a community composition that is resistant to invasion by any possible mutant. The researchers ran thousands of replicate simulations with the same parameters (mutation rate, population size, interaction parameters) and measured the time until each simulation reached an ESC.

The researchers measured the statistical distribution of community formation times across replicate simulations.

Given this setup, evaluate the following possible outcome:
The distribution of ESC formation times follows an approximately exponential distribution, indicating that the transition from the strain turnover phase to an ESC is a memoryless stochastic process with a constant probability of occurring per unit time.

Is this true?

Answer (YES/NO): YES